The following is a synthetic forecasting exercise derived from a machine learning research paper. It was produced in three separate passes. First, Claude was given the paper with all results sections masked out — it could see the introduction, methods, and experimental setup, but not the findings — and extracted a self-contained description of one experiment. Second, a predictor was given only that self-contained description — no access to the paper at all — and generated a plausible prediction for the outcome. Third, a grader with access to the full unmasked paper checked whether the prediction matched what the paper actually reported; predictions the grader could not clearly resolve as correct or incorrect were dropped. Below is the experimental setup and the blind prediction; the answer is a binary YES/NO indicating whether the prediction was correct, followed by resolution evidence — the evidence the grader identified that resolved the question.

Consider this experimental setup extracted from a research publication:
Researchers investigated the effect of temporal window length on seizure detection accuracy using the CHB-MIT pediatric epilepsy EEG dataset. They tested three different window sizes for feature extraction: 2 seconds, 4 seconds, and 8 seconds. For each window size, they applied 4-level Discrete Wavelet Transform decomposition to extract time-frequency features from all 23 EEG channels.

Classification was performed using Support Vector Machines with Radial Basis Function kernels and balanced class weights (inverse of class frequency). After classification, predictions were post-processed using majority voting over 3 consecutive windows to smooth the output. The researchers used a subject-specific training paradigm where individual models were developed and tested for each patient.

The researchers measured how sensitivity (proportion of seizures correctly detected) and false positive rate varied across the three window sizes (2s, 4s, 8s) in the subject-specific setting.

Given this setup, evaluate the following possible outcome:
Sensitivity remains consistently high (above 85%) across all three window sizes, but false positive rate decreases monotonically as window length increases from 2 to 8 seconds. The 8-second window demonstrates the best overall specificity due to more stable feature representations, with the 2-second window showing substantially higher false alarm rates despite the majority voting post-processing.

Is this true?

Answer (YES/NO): NO